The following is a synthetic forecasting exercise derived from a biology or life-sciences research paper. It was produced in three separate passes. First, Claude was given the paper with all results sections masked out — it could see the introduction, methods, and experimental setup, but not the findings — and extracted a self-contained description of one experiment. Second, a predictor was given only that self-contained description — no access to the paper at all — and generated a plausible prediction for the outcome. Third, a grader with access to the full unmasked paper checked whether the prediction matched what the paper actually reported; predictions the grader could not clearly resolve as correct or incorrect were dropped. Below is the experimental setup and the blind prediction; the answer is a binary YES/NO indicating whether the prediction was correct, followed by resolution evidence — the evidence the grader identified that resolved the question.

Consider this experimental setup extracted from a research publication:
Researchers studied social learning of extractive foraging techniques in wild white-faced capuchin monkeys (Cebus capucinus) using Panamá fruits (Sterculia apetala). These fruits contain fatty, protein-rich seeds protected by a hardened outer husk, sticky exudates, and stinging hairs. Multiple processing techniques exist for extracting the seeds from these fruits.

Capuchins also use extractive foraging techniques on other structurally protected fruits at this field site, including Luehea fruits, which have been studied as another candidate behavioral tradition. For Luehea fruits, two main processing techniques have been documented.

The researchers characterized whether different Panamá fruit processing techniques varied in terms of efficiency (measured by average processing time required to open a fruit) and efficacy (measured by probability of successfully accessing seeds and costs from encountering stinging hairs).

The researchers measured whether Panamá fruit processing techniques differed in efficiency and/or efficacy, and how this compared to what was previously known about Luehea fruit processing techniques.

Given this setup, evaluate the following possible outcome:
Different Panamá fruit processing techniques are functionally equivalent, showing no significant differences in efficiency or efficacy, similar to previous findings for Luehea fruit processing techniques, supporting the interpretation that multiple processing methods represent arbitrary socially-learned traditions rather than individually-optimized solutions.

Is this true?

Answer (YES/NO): NO